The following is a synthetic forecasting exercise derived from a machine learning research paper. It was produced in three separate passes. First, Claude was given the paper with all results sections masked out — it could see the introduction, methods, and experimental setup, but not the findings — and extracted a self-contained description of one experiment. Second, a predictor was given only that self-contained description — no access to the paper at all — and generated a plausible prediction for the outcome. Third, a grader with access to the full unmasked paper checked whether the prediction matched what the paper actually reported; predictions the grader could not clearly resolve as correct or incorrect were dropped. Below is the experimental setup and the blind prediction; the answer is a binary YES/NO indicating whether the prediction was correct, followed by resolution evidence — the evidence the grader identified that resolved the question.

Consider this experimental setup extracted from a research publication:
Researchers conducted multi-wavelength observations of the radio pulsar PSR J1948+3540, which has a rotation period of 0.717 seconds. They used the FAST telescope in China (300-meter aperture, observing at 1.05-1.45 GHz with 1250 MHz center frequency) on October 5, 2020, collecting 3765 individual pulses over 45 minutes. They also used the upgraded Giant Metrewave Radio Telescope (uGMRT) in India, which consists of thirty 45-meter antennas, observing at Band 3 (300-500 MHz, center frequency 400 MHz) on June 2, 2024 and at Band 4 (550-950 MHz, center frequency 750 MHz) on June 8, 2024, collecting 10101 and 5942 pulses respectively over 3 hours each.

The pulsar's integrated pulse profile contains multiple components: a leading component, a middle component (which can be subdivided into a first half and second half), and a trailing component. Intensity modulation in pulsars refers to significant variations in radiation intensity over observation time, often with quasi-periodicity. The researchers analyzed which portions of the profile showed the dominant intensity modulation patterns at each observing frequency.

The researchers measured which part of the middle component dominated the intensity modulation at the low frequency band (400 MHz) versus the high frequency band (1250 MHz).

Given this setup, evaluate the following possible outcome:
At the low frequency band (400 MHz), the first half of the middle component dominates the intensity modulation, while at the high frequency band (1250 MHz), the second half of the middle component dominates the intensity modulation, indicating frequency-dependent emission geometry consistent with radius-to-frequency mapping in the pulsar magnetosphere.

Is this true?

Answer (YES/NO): NO